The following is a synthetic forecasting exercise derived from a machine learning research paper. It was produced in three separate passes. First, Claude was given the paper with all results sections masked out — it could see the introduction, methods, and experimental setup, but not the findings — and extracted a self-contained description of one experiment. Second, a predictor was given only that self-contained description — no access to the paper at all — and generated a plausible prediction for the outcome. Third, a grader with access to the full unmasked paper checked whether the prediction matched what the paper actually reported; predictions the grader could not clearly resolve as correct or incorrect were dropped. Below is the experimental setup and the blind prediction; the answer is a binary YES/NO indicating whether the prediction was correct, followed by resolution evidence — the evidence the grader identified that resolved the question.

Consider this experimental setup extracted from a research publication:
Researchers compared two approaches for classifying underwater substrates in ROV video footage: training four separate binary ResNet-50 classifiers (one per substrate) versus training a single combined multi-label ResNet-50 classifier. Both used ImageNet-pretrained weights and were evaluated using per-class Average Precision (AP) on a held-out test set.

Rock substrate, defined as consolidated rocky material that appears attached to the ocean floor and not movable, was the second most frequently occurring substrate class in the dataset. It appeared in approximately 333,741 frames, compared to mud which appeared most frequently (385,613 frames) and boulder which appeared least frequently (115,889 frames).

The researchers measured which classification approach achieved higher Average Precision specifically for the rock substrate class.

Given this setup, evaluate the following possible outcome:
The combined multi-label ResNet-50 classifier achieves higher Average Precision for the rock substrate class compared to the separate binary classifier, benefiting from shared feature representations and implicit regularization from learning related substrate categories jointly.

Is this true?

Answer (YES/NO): NO